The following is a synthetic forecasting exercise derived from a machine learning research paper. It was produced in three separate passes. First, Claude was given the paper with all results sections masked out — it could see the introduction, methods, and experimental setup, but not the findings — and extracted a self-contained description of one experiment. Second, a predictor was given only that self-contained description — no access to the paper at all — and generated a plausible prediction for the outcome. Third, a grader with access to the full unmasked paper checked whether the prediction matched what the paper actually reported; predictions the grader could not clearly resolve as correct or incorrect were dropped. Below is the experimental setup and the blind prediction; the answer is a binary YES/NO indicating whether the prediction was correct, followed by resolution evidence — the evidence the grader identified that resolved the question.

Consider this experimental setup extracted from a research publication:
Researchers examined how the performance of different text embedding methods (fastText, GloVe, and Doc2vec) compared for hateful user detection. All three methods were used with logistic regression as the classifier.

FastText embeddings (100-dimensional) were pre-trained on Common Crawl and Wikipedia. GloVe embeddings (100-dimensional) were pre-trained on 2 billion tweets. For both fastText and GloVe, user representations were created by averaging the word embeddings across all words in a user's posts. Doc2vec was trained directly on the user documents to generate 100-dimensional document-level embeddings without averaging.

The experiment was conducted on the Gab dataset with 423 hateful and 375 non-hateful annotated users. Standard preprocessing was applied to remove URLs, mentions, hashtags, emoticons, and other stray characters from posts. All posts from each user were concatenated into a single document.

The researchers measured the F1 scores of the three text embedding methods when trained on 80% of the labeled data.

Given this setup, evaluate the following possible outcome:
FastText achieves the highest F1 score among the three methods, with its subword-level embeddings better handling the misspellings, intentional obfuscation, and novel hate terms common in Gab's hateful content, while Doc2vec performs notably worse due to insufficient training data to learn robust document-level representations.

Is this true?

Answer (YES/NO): NO